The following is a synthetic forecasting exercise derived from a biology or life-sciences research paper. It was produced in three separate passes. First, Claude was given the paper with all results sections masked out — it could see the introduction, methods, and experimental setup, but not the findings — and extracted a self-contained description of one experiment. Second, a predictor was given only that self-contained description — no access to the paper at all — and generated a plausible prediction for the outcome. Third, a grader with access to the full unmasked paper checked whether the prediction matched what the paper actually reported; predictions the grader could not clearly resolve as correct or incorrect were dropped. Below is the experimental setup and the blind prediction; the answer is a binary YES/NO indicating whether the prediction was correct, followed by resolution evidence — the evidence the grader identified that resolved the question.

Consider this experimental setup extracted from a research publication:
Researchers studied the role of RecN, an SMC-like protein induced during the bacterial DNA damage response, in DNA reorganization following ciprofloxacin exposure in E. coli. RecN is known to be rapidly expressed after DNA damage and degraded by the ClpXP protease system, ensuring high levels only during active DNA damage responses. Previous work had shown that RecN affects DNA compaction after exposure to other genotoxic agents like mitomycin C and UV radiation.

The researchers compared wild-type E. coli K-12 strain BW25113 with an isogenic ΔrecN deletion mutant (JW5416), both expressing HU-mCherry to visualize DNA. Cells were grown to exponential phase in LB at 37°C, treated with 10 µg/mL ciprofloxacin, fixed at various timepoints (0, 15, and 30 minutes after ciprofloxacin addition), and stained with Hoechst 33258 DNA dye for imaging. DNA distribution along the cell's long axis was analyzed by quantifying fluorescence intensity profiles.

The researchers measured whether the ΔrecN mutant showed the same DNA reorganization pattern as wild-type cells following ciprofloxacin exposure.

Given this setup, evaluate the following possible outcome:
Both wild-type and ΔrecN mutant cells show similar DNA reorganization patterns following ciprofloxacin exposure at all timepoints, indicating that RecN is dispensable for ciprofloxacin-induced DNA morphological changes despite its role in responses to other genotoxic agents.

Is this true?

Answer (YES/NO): NO